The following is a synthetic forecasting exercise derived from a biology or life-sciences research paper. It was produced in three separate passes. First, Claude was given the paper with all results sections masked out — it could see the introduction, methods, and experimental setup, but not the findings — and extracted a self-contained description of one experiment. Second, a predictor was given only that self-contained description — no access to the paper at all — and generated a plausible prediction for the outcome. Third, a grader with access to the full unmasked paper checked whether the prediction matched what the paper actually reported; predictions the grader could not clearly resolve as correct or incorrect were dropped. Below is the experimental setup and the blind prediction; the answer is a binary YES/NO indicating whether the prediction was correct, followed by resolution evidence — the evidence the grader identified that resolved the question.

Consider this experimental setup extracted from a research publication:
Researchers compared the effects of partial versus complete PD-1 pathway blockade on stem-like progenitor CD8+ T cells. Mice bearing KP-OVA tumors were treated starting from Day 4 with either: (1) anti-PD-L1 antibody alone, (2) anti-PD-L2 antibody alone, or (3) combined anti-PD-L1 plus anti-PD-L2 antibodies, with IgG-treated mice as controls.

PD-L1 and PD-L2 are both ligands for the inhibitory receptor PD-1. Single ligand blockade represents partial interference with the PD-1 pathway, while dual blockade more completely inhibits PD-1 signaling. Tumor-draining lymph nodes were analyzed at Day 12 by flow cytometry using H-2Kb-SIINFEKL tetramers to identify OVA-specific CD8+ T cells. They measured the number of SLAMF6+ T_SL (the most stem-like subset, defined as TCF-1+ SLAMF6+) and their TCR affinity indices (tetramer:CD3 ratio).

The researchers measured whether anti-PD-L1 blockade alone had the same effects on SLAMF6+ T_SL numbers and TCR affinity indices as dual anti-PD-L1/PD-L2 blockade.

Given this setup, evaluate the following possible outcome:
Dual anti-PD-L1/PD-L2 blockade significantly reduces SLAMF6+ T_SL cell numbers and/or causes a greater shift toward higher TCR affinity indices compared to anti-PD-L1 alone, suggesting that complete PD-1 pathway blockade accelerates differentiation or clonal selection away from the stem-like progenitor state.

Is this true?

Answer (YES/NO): NO